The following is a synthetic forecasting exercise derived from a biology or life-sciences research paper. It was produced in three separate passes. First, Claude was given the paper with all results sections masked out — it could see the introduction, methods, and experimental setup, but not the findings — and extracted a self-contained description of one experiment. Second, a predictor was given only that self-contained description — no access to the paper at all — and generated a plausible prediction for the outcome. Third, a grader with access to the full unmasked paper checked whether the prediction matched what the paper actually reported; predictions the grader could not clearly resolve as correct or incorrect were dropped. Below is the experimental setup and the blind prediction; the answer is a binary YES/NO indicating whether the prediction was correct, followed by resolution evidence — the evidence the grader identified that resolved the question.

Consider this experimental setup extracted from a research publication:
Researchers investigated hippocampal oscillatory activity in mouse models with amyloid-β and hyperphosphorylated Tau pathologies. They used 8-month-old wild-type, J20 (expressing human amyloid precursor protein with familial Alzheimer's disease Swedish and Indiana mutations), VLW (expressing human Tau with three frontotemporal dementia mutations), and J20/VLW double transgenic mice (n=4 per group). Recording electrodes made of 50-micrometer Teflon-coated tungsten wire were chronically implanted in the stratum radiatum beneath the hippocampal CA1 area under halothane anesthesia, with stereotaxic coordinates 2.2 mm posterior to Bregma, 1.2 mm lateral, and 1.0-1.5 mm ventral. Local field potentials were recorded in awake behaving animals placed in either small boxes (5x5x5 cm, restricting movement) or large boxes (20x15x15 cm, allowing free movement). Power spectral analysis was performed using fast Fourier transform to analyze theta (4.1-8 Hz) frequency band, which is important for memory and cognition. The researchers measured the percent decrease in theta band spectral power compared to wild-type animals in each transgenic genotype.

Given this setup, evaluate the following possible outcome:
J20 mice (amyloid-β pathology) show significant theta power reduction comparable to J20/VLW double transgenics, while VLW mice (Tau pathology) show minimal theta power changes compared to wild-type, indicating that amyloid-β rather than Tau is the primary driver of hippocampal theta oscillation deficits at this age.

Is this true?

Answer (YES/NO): NO